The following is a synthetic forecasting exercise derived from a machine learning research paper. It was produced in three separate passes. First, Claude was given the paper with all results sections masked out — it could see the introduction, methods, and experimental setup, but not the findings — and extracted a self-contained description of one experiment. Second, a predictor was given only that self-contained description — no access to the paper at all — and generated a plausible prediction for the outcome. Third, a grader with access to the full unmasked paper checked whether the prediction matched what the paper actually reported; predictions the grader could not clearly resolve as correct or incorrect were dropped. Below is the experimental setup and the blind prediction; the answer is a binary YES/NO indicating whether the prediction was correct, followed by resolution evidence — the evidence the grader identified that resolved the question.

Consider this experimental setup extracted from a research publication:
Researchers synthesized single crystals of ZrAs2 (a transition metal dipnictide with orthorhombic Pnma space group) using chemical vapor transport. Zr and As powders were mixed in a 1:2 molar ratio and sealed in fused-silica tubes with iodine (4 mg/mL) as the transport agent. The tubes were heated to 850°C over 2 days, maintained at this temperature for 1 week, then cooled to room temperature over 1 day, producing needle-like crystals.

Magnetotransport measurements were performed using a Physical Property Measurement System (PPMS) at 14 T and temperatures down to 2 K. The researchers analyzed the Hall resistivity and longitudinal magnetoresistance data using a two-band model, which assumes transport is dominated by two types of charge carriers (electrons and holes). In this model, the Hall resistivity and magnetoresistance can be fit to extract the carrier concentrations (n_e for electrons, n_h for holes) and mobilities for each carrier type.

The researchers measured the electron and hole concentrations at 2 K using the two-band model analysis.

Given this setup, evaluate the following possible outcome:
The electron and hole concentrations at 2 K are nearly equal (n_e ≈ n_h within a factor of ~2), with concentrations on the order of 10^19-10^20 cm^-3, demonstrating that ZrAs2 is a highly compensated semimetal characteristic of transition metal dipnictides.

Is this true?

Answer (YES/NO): YES